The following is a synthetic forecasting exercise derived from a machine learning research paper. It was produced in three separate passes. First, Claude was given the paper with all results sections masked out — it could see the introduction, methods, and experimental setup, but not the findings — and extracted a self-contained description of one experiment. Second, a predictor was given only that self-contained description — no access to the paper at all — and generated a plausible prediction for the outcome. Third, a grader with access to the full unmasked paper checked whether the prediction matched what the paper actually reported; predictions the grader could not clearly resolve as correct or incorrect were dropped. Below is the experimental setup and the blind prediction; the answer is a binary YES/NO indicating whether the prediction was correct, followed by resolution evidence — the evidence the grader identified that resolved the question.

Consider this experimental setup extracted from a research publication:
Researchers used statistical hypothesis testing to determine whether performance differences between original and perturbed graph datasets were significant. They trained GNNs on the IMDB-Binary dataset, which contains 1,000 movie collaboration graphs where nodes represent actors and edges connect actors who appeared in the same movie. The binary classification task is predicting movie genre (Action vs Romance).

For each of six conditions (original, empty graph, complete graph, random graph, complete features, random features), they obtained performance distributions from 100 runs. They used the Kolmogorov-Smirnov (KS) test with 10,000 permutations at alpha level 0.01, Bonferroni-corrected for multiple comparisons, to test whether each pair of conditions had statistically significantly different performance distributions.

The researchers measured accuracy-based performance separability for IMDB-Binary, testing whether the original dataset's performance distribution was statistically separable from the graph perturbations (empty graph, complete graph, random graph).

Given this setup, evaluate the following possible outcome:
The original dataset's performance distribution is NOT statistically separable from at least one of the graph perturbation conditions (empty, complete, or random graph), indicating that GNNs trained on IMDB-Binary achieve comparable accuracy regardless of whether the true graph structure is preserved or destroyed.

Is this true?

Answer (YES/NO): YES